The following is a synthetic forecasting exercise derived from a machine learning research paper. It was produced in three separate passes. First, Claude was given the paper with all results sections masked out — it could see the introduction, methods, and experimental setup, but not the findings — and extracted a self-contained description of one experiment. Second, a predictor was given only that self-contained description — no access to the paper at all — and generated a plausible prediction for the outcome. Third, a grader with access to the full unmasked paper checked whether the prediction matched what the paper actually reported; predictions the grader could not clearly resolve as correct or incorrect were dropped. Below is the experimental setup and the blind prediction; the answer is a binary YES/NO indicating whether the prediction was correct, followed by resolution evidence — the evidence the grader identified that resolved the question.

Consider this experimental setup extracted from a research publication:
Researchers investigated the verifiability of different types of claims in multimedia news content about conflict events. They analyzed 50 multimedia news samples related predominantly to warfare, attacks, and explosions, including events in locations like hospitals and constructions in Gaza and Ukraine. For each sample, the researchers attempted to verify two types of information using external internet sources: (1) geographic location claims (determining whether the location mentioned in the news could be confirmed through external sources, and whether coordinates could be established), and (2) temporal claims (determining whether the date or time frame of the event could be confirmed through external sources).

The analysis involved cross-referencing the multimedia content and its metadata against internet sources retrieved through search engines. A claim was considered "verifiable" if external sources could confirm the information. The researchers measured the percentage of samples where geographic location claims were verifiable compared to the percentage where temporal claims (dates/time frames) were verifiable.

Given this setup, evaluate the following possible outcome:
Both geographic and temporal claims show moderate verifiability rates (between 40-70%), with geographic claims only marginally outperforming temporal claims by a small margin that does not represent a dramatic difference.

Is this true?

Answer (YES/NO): NO